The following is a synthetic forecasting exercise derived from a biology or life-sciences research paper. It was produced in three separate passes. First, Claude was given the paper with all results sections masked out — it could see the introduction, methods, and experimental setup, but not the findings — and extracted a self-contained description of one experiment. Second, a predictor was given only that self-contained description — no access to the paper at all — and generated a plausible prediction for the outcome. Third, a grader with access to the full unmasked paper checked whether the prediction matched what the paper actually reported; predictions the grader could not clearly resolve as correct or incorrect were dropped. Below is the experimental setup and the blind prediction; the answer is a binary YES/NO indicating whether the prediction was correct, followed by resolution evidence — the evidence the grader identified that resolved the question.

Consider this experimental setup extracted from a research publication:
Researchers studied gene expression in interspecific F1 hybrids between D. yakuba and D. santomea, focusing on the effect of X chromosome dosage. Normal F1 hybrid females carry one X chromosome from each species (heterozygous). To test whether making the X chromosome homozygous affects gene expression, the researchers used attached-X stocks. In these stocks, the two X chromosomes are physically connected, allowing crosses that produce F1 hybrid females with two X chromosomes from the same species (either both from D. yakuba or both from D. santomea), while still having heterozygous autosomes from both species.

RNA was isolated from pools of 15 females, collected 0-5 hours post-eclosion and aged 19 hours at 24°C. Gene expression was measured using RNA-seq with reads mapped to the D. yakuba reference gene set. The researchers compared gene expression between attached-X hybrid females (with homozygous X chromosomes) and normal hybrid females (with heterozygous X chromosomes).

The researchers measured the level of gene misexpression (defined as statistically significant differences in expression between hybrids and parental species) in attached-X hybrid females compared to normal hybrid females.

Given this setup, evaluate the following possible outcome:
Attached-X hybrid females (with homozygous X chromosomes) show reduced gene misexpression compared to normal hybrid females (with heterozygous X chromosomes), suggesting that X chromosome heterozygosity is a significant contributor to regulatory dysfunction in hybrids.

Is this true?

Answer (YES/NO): NO